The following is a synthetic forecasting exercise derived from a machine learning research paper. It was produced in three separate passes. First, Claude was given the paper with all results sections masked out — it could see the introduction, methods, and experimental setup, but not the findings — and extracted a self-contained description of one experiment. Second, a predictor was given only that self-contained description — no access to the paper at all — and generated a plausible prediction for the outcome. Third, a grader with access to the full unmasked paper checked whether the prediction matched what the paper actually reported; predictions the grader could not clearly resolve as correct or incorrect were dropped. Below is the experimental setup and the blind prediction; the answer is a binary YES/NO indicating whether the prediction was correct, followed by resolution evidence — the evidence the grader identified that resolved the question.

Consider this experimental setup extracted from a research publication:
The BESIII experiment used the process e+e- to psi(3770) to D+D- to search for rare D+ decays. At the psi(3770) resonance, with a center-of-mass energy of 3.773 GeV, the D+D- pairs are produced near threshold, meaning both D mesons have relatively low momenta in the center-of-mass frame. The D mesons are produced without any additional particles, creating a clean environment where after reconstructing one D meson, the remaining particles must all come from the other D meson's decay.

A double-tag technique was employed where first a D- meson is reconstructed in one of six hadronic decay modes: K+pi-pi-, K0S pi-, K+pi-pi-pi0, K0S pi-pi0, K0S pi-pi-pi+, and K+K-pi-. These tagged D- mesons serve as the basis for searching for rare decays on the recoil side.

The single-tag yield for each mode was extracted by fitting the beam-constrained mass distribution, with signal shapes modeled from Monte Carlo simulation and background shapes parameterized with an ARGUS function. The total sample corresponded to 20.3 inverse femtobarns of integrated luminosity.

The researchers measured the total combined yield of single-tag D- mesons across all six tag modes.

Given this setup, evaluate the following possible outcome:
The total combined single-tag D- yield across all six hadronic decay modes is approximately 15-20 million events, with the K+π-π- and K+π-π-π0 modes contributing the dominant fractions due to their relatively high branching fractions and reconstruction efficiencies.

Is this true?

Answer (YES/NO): NO